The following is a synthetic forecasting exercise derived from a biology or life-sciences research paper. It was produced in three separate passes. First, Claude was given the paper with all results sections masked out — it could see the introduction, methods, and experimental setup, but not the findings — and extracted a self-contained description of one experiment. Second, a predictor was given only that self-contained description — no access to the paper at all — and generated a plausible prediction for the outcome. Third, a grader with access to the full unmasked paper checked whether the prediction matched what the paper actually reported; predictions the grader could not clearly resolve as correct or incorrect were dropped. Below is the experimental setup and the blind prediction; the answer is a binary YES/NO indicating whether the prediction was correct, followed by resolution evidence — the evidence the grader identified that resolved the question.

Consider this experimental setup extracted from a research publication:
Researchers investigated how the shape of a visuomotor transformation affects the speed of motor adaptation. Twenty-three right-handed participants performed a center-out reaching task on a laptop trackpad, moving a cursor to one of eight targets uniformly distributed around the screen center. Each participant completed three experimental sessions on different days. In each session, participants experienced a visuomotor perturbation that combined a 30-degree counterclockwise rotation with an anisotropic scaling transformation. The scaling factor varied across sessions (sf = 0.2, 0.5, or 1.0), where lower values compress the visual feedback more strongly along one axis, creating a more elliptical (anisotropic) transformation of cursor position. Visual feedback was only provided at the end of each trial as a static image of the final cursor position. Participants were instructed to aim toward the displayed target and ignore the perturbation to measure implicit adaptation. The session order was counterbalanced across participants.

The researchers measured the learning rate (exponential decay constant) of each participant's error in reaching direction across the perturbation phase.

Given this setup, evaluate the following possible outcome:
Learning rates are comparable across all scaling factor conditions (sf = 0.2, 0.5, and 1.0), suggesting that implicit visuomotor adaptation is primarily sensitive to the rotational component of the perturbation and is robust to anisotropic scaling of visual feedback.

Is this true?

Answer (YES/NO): NO